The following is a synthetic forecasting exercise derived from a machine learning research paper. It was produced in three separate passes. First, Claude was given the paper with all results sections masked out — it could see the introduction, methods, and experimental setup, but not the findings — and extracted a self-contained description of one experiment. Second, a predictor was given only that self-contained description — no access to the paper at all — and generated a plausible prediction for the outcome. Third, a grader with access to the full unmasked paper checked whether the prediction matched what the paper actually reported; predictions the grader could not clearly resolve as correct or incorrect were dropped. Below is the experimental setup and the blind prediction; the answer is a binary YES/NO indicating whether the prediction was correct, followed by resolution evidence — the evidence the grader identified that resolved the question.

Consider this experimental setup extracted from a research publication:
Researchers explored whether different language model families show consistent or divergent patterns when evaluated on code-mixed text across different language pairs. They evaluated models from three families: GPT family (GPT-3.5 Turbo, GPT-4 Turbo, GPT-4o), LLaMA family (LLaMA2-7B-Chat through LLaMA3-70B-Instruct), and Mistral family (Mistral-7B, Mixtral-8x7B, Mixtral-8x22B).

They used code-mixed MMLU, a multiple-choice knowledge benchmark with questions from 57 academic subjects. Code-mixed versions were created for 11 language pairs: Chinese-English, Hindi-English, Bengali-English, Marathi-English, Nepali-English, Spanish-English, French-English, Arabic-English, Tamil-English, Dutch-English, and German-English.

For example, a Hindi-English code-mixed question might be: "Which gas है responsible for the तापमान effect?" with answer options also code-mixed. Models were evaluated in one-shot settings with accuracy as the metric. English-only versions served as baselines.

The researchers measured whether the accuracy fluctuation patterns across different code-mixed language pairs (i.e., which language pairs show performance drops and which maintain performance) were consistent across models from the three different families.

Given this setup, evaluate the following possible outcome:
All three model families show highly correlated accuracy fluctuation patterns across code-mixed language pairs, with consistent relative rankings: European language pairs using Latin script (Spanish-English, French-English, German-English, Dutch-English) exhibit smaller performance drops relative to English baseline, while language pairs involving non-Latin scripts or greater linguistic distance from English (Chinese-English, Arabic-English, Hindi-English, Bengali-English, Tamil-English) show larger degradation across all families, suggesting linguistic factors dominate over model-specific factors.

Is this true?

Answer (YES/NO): YES